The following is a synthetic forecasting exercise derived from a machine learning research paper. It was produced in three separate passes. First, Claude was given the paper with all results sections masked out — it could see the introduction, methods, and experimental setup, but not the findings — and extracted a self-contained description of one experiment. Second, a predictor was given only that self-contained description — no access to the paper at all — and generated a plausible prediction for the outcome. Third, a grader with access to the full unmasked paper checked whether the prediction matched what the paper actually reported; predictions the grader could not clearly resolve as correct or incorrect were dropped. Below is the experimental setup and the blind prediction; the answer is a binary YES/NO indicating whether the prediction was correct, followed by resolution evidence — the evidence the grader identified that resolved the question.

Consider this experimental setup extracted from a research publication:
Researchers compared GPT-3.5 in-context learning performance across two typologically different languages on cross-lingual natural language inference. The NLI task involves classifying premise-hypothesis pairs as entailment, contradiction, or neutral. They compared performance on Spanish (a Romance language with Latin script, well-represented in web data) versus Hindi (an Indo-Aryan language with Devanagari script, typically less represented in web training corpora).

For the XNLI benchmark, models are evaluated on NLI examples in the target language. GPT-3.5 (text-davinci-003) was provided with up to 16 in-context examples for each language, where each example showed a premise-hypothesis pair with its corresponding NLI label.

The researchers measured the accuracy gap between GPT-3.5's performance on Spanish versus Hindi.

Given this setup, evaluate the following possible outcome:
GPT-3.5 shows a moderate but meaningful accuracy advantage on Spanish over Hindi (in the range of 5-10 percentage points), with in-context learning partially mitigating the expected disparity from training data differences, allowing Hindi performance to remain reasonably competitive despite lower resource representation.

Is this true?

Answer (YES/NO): NO